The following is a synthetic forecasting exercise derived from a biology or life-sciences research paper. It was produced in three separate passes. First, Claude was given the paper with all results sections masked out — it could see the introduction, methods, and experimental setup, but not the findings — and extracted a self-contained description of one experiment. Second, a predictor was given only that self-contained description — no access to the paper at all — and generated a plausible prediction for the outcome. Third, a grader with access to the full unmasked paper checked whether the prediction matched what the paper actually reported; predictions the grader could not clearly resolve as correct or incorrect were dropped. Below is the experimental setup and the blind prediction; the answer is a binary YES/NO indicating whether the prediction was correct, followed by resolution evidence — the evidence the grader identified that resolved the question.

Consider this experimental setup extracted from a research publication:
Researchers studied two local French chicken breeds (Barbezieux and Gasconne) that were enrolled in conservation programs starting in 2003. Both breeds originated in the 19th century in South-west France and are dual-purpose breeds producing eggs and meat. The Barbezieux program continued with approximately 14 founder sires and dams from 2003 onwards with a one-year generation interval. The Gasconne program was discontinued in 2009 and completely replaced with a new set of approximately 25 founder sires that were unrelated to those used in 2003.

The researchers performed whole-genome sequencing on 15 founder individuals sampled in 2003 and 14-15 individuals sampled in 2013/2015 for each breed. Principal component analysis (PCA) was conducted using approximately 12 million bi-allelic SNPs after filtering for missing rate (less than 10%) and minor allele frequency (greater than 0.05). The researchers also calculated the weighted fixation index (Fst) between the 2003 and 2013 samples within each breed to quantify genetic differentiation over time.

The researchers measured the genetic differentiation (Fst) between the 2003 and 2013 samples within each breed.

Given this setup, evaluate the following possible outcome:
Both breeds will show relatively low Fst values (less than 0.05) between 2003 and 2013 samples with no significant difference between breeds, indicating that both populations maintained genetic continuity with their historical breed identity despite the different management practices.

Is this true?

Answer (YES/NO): NO